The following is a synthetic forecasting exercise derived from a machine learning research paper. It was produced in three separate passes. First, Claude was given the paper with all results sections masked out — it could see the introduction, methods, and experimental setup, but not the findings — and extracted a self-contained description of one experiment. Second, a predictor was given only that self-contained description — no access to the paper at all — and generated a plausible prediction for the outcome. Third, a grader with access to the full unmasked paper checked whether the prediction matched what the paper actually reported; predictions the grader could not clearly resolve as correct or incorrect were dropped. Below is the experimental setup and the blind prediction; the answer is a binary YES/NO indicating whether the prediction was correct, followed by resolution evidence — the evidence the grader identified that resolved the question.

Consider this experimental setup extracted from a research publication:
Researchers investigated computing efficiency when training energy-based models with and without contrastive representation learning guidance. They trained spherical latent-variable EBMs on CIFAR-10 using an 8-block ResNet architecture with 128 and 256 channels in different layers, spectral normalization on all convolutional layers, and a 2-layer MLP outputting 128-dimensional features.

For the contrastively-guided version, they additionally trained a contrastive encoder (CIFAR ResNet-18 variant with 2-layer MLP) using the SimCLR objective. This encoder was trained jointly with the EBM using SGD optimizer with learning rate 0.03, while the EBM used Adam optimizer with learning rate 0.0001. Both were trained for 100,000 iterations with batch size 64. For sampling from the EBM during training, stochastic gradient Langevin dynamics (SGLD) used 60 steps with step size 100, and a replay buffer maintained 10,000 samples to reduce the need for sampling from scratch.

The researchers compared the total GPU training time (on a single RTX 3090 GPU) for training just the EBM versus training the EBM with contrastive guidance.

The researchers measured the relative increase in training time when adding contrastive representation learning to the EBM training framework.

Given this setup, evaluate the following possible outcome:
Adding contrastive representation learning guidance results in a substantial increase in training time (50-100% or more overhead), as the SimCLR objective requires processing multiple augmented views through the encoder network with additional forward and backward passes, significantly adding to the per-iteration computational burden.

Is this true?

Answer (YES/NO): NO